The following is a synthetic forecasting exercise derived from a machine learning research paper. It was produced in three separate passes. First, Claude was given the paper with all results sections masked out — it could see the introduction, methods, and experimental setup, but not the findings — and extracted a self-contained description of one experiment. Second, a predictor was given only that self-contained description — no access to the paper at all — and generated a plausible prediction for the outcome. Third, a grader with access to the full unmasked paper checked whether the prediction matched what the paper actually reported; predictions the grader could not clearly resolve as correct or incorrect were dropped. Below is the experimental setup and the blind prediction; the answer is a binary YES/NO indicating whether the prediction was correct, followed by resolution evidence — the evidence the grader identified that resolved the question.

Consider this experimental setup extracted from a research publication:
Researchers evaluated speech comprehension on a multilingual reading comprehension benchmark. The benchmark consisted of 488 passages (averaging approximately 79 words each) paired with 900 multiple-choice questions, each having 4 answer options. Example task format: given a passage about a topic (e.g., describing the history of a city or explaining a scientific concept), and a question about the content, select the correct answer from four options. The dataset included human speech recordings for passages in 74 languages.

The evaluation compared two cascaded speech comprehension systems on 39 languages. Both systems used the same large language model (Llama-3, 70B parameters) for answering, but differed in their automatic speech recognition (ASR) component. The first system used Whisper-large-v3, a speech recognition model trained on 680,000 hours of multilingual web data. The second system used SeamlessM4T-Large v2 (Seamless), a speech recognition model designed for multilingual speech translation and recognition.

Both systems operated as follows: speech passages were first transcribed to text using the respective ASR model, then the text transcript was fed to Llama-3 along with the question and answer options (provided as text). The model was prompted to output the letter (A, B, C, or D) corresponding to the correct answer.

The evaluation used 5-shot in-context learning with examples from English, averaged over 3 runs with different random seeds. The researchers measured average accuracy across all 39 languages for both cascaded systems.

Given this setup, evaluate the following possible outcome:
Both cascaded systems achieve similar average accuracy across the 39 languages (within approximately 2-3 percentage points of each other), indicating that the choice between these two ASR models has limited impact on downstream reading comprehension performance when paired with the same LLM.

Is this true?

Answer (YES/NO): NO